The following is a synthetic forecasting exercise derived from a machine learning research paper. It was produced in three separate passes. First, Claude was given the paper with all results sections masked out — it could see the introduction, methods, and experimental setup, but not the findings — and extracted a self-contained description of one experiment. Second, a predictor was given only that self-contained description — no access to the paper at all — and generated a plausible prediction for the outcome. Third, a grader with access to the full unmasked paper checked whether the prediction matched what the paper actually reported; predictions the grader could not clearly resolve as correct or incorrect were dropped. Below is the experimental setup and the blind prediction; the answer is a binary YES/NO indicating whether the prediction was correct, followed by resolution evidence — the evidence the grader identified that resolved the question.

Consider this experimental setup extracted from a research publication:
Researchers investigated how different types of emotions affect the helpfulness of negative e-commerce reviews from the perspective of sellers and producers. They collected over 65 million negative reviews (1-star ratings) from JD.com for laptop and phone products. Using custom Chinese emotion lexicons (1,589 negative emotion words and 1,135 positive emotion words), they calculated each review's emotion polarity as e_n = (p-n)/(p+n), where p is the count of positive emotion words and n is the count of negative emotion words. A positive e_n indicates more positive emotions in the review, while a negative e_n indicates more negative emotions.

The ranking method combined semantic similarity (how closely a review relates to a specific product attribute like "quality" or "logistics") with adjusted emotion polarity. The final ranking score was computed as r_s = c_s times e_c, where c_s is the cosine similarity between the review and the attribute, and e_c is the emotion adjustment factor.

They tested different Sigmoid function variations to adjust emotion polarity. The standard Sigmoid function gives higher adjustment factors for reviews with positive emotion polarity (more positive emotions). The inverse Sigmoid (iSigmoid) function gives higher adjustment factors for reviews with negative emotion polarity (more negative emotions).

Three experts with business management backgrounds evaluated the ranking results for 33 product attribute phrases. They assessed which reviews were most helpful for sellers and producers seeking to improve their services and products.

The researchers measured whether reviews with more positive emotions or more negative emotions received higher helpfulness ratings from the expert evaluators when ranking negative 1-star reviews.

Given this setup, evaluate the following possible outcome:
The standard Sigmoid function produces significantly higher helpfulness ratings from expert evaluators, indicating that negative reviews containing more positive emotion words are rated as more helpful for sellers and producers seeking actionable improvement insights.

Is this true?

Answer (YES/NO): YES